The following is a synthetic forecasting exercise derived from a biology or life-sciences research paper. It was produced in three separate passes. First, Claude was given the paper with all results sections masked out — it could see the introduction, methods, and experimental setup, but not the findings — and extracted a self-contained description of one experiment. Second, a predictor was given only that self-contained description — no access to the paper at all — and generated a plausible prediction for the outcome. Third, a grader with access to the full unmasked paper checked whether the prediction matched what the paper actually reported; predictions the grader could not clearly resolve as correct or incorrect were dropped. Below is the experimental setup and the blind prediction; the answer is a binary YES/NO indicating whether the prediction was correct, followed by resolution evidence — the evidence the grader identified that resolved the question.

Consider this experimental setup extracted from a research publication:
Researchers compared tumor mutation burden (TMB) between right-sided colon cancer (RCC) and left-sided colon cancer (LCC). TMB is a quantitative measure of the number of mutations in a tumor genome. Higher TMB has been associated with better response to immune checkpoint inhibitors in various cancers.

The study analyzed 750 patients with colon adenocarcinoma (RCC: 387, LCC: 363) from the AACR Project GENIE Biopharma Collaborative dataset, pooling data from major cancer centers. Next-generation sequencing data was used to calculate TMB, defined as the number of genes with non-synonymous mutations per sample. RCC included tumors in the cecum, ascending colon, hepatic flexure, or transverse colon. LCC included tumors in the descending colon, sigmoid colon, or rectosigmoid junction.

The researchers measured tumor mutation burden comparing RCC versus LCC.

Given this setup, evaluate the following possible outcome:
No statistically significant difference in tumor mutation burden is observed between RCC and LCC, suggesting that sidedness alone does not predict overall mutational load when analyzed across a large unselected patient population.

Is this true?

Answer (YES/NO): NO